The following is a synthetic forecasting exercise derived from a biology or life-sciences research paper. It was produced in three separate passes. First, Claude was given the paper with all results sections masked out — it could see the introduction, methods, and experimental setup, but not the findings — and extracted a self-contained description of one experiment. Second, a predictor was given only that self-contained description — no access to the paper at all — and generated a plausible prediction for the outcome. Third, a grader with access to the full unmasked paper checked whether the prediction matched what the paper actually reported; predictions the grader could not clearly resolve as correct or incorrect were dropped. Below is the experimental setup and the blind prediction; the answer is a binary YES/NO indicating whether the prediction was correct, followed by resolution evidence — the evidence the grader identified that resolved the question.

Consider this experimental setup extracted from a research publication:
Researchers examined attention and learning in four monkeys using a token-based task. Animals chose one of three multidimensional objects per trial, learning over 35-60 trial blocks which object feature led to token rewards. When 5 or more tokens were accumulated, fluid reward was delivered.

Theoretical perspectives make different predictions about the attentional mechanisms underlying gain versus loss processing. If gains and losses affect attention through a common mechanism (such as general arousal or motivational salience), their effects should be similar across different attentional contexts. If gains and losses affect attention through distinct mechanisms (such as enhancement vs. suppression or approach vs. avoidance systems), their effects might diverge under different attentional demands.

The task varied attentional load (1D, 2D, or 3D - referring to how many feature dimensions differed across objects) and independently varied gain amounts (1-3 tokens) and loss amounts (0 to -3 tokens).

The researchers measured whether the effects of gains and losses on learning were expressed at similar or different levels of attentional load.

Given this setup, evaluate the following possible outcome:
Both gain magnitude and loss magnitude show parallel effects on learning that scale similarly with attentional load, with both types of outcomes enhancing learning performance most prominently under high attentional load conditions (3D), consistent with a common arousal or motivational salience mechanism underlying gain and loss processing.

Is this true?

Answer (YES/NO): NO